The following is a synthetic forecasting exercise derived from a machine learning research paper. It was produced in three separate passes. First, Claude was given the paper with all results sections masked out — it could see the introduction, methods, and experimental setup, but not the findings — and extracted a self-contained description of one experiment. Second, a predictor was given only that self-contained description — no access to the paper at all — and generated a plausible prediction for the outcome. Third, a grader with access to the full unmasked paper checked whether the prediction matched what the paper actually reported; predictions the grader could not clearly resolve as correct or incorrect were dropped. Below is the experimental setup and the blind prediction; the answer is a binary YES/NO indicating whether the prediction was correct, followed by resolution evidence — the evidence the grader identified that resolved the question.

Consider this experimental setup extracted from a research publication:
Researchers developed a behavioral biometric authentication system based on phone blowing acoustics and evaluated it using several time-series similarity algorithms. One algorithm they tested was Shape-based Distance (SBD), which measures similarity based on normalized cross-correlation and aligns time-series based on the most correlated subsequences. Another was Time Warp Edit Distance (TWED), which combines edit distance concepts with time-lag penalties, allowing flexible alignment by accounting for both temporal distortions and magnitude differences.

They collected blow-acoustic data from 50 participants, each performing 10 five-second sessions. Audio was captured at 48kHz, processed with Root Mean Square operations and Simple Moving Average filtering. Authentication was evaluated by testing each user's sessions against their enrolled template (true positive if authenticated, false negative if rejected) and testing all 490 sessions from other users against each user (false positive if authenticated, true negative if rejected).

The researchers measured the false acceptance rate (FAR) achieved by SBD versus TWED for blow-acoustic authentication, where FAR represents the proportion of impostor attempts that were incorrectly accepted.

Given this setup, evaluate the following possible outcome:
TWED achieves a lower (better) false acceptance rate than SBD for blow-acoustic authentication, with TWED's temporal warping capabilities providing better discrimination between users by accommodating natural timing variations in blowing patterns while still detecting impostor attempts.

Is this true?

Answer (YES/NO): NO